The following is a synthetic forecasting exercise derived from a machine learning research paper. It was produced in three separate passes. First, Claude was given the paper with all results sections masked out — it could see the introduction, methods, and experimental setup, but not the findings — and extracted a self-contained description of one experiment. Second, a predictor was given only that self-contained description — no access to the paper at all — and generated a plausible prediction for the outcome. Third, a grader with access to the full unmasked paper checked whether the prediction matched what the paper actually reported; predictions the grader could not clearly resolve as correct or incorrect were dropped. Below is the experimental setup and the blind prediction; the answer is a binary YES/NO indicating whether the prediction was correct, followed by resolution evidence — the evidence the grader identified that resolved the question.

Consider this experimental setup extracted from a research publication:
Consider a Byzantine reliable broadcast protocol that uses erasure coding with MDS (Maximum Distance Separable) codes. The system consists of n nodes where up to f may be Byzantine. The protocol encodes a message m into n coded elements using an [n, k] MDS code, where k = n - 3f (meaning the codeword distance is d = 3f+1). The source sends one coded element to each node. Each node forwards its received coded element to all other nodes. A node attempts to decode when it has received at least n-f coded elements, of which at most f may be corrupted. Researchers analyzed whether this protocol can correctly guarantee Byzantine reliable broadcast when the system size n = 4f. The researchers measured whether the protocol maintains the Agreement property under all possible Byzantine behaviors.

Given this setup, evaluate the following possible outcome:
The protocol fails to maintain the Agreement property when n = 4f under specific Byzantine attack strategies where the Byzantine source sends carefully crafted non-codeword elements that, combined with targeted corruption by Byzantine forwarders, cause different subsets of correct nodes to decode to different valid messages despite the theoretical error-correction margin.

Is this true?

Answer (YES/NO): YES